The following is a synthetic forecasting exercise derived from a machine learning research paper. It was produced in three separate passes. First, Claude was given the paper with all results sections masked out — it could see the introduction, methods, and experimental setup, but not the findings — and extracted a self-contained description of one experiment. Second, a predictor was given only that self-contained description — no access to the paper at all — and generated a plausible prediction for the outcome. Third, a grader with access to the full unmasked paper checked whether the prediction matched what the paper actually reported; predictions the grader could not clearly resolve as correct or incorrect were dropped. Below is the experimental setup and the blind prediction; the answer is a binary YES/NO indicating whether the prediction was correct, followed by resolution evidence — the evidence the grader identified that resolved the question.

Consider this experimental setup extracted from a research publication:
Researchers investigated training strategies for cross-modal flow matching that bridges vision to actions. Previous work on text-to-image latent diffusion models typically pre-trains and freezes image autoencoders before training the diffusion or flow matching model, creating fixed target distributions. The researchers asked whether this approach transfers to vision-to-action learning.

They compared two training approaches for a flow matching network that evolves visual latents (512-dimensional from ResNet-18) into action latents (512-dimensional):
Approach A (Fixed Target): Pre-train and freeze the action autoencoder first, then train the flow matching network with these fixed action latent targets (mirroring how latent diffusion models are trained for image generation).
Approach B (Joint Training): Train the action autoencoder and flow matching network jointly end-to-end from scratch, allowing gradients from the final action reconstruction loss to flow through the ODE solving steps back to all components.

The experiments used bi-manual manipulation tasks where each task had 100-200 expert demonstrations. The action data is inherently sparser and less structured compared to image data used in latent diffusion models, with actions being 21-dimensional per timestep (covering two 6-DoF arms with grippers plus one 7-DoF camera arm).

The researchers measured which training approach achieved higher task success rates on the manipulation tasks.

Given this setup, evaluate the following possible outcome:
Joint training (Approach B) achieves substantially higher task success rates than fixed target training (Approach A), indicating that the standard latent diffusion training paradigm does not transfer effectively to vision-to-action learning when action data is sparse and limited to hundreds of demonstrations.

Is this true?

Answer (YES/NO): YES